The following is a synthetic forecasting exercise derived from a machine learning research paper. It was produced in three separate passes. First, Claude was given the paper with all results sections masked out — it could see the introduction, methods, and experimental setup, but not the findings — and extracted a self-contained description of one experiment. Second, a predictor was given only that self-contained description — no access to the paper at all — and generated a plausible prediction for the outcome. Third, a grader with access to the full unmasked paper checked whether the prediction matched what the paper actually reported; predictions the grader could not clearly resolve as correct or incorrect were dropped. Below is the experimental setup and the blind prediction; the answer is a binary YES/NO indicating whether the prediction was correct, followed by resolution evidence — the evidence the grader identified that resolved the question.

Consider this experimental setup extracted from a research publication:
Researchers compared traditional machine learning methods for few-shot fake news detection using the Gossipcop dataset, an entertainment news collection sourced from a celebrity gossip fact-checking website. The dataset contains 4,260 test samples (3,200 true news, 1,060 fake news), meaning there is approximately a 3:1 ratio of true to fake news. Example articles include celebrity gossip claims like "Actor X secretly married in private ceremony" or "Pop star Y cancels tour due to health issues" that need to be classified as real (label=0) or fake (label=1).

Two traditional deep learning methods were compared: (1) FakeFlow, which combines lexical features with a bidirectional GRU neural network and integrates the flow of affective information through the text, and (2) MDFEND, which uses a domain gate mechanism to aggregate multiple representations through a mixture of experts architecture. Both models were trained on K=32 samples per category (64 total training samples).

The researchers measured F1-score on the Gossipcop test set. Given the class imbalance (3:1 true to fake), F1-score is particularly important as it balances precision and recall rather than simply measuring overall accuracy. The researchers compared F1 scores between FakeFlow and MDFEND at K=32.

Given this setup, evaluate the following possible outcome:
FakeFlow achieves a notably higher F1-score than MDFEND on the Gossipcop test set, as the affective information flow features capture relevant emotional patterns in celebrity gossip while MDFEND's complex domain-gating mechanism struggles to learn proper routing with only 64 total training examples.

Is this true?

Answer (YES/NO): NO